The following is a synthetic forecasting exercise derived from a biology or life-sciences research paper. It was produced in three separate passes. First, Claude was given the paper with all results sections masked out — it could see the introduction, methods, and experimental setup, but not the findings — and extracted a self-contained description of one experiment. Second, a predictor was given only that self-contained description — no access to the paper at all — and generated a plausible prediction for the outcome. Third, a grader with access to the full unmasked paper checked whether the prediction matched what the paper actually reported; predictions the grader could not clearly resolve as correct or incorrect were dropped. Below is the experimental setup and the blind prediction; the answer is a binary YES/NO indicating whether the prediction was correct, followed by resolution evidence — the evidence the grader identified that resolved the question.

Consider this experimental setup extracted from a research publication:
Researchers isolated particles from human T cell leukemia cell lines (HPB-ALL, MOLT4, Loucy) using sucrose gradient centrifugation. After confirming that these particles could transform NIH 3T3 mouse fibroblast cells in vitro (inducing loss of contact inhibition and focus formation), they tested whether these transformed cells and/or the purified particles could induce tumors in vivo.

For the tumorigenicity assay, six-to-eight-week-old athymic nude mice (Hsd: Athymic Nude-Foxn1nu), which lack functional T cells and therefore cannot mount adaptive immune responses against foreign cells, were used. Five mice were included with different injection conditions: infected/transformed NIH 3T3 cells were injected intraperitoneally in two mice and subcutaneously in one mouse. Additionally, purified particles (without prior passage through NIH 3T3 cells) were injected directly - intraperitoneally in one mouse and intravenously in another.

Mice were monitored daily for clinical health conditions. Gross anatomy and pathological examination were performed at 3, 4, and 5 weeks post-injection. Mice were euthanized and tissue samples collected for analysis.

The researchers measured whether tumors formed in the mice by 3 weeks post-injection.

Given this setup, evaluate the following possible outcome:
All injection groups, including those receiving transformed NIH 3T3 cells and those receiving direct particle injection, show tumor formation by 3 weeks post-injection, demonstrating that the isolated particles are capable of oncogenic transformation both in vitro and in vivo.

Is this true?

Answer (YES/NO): NO